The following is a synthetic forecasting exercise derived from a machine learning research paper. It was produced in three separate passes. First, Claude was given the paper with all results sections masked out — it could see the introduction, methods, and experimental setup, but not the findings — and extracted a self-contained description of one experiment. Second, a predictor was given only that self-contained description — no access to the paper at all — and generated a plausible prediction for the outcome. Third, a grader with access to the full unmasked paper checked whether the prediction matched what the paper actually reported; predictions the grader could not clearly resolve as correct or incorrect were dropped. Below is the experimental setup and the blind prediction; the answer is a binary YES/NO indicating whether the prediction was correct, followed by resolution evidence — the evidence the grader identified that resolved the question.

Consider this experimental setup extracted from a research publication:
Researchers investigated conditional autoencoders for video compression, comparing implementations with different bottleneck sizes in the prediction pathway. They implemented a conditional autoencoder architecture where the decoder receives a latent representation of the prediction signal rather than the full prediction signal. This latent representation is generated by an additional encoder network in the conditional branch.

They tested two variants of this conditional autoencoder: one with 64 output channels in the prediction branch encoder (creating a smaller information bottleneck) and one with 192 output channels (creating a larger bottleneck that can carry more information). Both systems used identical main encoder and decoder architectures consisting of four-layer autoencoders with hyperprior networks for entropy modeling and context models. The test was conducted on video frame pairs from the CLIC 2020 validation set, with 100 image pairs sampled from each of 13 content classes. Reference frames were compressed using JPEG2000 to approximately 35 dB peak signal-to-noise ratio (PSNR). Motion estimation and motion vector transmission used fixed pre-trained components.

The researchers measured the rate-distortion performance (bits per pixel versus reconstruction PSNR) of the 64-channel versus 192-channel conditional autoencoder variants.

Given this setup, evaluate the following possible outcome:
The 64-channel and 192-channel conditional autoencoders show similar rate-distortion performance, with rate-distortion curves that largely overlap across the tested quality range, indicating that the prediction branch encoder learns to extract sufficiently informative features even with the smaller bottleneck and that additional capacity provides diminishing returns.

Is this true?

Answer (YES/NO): NO